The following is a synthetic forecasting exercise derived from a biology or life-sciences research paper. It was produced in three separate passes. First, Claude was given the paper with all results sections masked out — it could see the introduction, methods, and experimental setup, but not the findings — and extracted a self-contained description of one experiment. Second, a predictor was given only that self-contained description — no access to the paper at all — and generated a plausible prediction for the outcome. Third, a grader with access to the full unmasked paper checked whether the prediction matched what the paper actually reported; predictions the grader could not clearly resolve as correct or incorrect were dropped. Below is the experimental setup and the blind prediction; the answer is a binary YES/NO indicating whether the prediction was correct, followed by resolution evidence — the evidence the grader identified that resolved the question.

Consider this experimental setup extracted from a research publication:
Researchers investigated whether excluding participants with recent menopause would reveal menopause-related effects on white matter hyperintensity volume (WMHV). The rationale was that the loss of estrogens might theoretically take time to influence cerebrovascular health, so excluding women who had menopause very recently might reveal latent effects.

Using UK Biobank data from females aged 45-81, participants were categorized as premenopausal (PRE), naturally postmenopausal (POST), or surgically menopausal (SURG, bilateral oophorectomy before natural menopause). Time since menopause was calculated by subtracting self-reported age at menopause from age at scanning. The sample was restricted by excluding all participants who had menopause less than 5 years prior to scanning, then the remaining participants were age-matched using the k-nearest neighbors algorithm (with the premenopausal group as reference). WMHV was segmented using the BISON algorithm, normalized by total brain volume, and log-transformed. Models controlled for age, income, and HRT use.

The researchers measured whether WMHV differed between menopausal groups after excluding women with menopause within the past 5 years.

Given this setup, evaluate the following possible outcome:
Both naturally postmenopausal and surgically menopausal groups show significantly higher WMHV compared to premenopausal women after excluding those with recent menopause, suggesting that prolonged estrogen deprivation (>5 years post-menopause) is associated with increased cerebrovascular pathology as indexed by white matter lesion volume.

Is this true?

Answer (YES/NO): NO